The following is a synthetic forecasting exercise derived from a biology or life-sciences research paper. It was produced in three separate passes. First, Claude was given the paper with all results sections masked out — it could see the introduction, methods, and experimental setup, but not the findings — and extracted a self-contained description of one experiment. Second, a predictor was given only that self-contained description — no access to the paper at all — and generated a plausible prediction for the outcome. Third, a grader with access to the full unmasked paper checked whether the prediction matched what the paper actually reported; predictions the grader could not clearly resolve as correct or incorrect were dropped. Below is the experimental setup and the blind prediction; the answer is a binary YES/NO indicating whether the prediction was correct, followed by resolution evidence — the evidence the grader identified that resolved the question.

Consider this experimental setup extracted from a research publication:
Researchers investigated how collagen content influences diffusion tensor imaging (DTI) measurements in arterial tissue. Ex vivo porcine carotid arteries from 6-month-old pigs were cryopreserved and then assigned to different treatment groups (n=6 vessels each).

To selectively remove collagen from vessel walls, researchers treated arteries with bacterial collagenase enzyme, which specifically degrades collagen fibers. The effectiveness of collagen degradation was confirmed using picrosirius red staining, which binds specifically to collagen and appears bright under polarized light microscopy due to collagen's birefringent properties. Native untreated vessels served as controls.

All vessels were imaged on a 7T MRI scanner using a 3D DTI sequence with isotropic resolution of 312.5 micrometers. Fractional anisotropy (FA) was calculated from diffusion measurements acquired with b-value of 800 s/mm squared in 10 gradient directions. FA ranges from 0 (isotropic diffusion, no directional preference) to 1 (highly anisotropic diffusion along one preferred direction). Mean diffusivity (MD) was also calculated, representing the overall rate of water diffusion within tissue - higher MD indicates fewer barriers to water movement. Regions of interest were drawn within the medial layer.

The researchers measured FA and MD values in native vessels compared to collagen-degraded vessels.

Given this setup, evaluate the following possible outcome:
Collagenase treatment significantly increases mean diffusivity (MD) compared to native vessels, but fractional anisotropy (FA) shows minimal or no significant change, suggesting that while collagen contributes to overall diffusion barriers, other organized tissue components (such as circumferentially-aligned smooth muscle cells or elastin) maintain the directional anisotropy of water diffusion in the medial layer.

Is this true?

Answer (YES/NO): NO